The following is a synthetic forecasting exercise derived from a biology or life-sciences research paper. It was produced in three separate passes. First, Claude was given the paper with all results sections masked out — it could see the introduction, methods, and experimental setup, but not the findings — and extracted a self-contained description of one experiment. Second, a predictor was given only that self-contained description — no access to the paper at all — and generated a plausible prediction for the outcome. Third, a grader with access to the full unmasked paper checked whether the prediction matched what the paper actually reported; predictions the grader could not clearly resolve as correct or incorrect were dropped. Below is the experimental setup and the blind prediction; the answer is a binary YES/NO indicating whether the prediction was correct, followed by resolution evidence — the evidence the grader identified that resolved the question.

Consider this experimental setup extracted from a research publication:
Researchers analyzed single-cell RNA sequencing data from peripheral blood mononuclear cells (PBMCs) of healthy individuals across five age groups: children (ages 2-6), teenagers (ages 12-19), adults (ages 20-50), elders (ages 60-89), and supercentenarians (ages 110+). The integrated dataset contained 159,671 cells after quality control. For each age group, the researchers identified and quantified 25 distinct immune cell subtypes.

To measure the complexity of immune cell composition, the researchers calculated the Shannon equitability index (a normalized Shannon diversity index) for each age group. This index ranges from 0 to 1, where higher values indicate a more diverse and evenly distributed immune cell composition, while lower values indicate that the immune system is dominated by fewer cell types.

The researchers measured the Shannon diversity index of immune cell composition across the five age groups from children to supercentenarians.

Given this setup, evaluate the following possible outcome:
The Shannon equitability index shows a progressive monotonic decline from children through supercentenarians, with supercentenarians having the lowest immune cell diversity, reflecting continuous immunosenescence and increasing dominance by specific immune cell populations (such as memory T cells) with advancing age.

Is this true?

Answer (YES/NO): NO